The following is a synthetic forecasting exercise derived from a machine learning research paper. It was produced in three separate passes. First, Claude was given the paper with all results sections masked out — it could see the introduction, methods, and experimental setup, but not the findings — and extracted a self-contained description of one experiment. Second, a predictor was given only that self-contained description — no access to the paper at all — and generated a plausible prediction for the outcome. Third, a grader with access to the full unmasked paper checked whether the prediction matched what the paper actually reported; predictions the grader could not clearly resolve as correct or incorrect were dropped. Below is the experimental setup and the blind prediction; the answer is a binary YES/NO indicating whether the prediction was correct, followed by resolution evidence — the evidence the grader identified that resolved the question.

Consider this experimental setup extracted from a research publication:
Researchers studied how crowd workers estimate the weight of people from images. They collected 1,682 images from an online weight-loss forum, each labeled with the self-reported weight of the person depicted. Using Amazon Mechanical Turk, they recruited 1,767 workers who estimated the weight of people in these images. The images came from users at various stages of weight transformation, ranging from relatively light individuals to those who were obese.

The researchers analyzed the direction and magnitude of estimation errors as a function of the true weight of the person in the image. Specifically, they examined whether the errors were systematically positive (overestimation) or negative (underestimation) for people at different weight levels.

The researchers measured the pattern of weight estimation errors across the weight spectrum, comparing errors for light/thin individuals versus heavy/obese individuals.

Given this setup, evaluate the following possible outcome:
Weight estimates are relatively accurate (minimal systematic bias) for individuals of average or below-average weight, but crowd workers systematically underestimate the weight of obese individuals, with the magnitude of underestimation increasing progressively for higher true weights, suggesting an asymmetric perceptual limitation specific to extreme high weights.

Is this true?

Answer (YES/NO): NO